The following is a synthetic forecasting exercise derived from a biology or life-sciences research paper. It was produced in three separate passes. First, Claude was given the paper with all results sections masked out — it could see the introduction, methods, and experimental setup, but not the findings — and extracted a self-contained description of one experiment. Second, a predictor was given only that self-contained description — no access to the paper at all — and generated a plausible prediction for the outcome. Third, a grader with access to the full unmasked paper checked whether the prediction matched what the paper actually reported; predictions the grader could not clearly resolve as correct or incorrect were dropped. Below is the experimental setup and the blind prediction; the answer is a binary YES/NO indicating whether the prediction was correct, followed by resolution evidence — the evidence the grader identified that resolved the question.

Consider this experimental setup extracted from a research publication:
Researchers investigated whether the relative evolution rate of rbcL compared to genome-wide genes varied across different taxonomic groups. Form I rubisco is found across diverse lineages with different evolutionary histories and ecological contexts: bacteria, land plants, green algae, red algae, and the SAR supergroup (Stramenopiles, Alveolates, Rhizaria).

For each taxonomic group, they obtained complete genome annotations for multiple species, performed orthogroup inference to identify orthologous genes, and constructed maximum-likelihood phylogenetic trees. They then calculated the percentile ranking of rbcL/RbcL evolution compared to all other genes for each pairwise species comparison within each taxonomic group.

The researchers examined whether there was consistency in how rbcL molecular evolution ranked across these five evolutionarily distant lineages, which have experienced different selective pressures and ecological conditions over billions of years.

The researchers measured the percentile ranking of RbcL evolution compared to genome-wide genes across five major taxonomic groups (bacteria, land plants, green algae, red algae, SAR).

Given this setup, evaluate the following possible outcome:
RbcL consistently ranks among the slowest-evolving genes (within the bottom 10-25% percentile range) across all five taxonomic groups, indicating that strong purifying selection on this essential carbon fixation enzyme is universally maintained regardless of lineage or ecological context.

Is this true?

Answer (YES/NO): NO